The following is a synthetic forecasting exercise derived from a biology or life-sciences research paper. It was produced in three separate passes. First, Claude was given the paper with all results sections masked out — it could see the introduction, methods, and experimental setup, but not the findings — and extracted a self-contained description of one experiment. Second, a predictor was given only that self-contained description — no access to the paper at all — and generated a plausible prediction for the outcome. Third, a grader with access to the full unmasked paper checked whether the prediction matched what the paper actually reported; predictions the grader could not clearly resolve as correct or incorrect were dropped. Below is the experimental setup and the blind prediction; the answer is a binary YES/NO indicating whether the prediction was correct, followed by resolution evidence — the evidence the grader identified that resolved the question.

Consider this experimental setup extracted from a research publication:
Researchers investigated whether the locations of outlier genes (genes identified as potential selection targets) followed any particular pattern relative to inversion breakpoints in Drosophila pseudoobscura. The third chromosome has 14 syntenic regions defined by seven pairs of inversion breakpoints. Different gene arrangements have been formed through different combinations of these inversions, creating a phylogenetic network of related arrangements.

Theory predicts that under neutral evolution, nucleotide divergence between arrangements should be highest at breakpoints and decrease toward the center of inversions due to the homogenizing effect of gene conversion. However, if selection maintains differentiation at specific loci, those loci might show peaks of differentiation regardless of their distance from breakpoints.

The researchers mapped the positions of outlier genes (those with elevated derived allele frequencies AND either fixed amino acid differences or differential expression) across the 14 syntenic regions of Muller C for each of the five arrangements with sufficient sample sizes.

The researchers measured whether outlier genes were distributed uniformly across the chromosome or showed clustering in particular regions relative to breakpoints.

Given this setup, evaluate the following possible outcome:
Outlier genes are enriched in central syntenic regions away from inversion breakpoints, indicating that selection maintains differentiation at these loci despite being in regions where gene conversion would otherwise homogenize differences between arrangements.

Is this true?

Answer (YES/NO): NO